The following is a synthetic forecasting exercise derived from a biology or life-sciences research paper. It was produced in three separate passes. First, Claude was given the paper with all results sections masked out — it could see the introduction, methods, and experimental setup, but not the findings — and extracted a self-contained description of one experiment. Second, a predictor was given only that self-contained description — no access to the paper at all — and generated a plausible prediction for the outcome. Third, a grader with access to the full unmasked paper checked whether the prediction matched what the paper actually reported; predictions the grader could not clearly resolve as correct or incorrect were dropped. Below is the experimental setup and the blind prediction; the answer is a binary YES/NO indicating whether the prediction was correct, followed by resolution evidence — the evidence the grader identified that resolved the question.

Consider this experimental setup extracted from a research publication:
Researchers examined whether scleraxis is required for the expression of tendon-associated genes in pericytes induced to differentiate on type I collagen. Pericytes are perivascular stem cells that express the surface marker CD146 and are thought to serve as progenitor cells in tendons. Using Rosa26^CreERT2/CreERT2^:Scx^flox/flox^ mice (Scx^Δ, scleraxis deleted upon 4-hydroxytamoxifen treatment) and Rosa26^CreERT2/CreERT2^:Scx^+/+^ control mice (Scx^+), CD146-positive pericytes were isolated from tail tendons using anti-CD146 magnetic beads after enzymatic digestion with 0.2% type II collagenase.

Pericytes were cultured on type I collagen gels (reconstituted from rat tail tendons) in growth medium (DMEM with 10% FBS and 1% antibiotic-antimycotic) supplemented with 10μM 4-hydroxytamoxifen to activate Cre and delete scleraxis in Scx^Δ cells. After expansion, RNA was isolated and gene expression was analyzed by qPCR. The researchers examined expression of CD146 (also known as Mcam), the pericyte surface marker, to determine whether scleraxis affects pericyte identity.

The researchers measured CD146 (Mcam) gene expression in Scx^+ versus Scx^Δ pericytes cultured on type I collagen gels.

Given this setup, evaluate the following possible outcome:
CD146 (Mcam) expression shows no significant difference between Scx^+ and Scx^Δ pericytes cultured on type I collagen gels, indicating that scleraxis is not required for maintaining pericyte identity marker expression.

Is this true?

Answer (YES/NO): NO